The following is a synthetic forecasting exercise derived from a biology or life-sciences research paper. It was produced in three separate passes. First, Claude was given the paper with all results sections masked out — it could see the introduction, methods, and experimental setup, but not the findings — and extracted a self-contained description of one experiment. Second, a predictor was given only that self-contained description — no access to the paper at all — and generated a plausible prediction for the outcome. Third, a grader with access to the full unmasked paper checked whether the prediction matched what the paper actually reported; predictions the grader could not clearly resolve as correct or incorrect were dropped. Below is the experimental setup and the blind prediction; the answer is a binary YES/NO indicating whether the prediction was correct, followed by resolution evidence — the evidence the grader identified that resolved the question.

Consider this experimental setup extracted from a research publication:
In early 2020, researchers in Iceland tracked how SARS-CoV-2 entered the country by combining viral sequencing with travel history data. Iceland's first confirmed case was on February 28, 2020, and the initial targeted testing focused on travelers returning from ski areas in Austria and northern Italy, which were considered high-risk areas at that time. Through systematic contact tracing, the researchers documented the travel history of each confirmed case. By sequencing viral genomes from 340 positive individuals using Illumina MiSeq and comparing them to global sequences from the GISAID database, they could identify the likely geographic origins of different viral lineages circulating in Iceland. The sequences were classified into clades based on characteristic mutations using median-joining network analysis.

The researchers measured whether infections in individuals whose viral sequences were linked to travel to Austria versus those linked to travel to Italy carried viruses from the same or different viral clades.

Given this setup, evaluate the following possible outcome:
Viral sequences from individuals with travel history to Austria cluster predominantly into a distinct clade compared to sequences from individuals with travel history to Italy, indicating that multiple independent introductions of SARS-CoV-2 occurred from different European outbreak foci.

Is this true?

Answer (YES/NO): YES